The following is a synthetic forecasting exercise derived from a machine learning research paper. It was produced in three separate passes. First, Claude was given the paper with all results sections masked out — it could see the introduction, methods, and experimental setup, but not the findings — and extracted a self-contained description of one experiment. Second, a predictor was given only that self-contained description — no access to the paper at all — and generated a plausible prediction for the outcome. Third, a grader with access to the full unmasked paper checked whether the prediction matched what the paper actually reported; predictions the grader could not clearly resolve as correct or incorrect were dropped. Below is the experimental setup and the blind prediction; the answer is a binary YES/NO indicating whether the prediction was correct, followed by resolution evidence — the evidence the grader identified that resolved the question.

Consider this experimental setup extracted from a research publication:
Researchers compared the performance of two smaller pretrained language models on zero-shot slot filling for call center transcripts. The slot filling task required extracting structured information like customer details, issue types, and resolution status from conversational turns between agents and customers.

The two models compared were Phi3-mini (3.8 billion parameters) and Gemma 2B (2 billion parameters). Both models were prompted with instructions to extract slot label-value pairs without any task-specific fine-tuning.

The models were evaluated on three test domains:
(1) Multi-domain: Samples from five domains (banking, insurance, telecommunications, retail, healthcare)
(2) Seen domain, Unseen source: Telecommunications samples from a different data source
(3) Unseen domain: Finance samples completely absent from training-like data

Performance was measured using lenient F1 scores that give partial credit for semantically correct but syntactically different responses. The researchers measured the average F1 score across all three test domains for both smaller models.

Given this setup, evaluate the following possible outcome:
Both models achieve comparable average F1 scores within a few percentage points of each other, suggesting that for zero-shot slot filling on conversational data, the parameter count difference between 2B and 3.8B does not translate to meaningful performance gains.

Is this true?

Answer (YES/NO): NO